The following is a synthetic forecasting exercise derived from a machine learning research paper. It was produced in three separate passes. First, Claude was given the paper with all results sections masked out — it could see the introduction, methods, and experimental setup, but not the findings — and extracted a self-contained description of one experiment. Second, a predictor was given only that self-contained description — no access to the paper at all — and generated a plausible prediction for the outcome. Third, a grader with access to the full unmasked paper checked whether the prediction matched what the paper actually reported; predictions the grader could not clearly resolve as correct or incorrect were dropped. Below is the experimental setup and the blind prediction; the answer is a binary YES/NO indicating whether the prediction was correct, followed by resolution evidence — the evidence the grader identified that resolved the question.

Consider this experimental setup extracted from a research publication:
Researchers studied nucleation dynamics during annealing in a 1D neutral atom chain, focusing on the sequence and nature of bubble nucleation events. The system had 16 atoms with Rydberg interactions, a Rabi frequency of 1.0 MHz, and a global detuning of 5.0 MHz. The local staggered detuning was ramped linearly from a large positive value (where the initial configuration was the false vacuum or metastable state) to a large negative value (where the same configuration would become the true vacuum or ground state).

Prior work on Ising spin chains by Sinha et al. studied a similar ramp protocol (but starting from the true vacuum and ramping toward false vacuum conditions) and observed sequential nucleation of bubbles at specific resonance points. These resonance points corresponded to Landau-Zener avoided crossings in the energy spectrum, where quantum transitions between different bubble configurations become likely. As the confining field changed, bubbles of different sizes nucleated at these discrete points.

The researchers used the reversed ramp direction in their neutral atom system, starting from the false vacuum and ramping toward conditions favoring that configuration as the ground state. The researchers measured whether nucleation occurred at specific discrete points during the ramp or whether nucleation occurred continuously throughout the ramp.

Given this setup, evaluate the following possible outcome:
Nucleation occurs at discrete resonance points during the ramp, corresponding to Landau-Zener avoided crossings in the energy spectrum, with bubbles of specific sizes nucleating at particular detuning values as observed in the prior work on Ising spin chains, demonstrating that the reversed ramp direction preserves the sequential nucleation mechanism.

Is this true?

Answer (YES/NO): YES